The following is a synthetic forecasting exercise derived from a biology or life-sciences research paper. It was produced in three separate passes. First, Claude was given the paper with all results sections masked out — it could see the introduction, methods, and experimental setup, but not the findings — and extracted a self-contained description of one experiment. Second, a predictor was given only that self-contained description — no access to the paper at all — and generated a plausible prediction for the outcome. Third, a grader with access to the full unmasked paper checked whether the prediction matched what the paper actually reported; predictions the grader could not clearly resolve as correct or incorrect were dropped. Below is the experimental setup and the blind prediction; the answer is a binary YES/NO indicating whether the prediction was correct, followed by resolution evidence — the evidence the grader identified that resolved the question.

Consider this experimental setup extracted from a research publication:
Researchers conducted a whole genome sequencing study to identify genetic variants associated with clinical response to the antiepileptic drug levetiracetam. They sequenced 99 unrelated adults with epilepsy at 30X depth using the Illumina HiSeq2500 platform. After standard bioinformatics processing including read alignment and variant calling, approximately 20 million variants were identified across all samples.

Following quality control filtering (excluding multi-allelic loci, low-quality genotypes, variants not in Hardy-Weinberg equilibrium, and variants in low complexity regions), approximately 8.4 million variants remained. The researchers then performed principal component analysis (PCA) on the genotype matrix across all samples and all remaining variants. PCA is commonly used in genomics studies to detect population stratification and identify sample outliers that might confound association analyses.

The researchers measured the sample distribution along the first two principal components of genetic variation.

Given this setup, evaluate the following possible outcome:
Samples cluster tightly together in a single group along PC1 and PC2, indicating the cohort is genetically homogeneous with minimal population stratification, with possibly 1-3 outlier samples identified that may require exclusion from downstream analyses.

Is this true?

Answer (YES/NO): NO